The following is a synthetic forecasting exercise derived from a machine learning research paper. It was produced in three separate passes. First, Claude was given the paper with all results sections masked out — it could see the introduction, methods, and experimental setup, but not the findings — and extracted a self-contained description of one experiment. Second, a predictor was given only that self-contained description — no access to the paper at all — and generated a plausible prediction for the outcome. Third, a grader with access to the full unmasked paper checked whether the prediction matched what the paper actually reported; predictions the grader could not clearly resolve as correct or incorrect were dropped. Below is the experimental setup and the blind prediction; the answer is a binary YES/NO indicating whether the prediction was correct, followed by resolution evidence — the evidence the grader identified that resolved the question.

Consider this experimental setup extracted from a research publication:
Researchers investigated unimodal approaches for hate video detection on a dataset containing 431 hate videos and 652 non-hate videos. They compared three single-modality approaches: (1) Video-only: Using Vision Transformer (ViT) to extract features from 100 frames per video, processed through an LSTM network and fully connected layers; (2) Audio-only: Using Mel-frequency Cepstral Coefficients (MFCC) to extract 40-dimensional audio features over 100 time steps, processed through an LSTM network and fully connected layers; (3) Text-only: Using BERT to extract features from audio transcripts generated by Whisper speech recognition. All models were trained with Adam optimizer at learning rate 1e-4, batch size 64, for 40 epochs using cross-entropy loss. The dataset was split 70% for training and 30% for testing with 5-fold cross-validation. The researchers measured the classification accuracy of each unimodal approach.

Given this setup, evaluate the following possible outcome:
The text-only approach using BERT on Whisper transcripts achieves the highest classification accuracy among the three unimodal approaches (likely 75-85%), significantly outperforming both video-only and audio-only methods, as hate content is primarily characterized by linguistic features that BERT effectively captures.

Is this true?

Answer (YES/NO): NO